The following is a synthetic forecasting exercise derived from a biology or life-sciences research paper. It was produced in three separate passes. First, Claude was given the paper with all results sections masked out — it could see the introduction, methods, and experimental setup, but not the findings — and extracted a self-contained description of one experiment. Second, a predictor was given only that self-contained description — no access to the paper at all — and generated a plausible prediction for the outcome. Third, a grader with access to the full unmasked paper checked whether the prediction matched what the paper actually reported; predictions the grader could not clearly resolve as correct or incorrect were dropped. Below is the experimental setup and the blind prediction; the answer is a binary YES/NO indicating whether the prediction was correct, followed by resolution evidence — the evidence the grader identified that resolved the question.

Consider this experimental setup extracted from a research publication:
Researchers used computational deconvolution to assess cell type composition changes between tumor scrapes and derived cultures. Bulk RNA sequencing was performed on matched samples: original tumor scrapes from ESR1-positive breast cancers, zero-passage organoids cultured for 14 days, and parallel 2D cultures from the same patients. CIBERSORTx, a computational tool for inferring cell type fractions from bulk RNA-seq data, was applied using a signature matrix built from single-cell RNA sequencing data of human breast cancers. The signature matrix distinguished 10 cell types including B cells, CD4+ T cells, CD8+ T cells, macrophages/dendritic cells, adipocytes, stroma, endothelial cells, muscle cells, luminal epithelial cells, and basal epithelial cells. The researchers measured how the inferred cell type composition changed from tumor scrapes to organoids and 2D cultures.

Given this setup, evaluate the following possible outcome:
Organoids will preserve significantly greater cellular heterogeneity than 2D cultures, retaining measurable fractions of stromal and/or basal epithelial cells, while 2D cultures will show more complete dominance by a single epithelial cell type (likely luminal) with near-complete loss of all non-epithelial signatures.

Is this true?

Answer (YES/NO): NO